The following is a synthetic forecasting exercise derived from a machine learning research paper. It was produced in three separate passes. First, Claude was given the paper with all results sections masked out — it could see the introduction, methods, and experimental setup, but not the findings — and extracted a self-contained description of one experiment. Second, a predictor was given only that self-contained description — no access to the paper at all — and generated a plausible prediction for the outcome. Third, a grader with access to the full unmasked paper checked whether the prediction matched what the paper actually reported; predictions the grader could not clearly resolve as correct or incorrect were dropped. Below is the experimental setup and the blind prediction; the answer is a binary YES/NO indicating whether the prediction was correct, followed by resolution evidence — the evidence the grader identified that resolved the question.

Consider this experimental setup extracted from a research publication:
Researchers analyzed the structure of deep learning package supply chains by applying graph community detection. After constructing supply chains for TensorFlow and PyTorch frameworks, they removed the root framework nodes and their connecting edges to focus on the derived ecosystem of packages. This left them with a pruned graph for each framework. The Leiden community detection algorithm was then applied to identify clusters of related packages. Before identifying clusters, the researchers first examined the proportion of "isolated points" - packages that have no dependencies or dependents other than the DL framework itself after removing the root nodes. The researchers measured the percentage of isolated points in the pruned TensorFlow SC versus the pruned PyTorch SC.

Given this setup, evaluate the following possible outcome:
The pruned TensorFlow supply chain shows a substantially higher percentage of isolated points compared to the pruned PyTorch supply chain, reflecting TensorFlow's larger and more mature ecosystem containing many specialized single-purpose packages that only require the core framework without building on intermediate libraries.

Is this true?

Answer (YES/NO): NO